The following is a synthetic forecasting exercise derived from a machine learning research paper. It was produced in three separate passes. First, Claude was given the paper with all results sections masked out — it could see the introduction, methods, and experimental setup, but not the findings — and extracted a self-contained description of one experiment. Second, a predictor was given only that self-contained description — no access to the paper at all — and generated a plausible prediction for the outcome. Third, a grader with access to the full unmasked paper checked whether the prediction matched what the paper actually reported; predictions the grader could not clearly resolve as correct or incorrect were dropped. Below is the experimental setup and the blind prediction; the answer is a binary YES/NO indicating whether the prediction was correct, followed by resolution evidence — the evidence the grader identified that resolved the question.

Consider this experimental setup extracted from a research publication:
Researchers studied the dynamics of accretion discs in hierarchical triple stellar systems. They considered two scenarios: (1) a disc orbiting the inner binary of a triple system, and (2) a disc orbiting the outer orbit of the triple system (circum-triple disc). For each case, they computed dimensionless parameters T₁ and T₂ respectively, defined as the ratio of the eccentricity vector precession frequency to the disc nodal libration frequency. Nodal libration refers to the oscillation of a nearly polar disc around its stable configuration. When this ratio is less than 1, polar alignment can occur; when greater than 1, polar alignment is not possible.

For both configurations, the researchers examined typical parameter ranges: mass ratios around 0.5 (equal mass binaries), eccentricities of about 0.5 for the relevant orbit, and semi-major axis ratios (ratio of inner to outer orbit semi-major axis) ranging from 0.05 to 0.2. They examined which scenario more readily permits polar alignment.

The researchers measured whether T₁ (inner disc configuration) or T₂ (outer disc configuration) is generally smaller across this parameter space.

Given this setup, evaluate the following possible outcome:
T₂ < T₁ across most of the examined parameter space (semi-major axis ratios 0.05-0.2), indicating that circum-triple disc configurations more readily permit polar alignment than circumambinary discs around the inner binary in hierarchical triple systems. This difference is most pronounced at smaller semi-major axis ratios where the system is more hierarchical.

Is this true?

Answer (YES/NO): NO